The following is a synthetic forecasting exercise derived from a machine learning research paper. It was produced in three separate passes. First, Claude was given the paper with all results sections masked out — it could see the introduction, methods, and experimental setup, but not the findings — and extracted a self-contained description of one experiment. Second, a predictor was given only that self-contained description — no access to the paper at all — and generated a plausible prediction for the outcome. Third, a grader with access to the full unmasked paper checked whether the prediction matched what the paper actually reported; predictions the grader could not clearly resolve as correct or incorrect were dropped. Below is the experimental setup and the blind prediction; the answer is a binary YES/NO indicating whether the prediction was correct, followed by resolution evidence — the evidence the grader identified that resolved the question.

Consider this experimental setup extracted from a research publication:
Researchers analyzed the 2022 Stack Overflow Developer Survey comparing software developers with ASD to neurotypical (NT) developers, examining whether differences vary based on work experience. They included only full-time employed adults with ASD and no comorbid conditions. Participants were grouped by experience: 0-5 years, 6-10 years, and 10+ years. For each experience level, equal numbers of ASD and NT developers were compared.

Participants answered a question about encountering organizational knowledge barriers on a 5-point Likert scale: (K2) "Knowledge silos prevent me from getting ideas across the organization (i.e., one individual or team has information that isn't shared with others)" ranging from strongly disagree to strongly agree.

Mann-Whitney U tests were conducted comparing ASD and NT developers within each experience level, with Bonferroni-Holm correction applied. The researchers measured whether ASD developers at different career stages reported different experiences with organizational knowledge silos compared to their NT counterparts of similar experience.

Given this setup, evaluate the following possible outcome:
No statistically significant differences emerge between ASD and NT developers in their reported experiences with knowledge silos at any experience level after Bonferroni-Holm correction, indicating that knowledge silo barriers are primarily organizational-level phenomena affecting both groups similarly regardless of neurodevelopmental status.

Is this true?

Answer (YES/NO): YES